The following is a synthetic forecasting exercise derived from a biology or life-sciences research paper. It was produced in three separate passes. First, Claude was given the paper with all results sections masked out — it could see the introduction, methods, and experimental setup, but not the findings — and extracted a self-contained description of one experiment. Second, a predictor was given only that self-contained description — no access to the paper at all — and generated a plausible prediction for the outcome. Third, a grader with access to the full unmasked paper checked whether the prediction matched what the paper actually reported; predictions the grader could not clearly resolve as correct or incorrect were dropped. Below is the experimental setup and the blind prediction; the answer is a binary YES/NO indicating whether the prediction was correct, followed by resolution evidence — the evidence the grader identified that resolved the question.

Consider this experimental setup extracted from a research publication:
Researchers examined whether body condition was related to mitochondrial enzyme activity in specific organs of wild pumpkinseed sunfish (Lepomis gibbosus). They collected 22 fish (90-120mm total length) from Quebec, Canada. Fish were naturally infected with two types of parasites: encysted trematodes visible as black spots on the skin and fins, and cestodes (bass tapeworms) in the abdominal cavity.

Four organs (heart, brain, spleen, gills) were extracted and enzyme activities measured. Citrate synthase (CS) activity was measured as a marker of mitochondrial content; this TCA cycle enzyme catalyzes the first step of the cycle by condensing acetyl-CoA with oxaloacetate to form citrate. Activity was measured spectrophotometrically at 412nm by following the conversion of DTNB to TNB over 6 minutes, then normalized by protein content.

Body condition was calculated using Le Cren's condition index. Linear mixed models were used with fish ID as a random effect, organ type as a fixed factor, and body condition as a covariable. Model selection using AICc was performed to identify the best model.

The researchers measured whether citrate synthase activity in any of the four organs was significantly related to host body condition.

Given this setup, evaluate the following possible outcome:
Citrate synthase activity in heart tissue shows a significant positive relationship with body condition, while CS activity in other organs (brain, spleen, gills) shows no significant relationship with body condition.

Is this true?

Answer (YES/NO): NO